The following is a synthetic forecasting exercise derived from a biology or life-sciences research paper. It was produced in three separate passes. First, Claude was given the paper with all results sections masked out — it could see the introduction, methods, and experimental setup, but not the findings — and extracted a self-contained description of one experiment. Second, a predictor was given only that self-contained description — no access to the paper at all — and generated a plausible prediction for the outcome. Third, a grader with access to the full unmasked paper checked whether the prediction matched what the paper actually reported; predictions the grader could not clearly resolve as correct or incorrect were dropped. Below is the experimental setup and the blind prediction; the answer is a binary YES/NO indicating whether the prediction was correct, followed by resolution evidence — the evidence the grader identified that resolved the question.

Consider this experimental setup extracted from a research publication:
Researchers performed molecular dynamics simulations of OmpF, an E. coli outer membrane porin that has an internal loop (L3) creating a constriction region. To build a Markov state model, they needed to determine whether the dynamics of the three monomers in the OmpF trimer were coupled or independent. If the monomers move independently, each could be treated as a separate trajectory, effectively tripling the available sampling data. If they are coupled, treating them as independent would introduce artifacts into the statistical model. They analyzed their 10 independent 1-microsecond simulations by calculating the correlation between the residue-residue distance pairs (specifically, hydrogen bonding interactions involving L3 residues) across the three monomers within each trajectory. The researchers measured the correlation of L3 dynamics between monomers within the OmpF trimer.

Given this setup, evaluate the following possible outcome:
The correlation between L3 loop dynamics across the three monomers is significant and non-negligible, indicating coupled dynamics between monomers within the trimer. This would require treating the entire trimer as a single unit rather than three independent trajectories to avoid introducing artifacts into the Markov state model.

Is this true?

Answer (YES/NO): NO